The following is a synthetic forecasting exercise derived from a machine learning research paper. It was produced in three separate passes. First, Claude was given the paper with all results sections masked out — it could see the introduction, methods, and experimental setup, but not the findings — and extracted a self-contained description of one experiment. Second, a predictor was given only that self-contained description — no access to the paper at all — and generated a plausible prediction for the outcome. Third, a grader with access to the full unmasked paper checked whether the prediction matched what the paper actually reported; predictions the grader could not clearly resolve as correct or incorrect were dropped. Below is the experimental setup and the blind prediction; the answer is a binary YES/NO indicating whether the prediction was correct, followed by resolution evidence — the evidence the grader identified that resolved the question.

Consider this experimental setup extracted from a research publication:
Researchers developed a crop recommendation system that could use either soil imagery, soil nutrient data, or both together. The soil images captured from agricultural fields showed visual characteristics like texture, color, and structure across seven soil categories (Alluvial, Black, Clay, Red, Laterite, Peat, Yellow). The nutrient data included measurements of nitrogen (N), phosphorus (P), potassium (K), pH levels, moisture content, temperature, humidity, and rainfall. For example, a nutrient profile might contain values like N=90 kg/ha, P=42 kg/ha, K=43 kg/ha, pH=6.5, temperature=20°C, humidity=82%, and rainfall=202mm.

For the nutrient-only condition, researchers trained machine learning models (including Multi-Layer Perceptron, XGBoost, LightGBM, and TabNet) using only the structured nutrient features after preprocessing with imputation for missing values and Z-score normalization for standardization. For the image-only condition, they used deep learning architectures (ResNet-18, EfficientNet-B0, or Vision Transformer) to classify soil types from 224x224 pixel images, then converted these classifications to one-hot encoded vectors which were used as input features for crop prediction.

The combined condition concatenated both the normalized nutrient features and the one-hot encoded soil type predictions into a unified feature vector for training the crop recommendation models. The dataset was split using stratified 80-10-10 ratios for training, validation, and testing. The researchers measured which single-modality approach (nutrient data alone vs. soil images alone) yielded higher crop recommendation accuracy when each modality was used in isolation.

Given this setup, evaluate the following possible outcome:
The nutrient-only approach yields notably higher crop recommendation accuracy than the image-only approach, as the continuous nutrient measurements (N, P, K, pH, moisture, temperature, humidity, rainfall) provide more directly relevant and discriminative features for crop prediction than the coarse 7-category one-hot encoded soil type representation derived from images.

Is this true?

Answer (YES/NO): YES